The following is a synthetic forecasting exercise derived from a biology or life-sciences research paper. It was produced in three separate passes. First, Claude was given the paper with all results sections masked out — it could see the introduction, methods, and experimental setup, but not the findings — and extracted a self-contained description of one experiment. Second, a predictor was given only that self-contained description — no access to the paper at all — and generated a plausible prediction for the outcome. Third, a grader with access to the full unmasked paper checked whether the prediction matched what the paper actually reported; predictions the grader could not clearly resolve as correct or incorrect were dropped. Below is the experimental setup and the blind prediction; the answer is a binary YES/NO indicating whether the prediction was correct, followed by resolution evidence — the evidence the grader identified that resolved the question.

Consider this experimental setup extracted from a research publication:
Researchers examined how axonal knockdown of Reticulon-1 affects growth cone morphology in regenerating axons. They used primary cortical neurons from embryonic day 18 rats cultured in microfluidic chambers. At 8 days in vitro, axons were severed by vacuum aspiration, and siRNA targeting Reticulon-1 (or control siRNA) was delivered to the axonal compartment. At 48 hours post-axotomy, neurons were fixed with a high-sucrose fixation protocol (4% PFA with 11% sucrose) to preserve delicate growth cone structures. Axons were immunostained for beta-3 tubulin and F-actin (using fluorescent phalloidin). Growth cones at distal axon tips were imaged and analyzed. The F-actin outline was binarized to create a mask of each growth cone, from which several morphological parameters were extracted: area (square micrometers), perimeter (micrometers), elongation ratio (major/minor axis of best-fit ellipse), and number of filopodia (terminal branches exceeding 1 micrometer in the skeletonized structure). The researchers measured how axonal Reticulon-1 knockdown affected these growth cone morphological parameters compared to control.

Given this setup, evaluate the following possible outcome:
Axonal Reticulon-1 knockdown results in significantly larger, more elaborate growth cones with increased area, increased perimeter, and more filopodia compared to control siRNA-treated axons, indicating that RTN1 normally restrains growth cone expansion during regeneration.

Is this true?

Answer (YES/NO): NO